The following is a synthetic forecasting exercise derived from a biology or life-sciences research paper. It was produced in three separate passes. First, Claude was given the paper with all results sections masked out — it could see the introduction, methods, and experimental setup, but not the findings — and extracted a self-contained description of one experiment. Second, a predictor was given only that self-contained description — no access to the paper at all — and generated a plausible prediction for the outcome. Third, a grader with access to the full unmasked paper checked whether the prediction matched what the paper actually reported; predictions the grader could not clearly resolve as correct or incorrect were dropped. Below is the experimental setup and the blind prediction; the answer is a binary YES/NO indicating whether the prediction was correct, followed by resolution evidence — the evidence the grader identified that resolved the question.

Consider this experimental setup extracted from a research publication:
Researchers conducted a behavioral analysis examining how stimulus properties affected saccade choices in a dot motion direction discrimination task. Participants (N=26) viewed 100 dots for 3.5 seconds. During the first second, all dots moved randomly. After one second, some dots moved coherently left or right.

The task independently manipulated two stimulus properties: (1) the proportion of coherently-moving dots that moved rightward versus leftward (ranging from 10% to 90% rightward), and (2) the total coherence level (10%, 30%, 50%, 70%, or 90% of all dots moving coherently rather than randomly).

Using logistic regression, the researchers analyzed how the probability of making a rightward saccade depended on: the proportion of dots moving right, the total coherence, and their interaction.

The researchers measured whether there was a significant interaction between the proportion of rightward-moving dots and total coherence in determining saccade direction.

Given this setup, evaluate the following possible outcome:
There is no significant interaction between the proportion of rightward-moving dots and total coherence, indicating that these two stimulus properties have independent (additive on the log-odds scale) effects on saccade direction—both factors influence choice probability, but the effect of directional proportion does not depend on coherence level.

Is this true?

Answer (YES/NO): NO